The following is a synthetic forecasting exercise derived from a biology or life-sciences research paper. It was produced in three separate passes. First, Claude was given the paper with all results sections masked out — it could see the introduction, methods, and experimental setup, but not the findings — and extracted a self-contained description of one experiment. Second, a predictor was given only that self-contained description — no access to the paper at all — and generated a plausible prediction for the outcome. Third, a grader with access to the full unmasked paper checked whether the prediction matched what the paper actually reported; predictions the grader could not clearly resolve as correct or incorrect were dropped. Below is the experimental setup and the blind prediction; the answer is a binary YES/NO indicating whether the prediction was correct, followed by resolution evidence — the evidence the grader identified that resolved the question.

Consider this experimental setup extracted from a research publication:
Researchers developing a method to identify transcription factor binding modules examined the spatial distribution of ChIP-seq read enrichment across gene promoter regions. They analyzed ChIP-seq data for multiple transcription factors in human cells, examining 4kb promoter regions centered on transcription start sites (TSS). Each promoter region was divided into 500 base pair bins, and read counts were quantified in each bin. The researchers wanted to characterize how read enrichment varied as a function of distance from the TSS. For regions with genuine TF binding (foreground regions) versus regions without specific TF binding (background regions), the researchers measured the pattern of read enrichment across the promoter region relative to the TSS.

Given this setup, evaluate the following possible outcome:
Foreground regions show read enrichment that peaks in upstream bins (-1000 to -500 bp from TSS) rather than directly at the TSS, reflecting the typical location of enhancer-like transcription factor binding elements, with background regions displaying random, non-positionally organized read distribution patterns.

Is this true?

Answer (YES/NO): NO